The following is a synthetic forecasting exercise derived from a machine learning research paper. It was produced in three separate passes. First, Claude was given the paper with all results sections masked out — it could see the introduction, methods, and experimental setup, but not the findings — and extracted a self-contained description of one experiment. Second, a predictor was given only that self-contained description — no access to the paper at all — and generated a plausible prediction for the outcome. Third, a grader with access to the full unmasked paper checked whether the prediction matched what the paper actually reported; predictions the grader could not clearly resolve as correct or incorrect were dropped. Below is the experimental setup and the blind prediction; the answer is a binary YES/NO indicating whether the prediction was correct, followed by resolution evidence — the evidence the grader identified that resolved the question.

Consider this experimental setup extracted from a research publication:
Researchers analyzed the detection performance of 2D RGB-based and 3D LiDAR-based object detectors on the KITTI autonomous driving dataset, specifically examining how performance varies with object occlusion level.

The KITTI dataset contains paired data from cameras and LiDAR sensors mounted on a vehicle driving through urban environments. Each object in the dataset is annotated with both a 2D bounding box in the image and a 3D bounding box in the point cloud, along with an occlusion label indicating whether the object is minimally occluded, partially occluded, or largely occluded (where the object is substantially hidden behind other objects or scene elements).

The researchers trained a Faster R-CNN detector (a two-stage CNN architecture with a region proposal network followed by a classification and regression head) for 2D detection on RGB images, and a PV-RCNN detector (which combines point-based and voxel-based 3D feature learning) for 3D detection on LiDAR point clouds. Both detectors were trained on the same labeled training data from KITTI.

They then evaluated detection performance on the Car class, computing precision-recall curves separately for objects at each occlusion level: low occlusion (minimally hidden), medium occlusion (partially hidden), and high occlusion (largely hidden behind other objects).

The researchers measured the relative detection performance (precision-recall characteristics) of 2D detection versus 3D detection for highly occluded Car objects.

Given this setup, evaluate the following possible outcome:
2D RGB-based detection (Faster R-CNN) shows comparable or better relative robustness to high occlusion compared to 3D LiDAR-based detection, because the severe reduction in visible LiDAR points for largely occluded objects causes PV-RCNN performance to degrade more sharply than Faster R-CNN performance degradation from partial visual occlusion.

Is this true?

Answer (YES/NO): NO